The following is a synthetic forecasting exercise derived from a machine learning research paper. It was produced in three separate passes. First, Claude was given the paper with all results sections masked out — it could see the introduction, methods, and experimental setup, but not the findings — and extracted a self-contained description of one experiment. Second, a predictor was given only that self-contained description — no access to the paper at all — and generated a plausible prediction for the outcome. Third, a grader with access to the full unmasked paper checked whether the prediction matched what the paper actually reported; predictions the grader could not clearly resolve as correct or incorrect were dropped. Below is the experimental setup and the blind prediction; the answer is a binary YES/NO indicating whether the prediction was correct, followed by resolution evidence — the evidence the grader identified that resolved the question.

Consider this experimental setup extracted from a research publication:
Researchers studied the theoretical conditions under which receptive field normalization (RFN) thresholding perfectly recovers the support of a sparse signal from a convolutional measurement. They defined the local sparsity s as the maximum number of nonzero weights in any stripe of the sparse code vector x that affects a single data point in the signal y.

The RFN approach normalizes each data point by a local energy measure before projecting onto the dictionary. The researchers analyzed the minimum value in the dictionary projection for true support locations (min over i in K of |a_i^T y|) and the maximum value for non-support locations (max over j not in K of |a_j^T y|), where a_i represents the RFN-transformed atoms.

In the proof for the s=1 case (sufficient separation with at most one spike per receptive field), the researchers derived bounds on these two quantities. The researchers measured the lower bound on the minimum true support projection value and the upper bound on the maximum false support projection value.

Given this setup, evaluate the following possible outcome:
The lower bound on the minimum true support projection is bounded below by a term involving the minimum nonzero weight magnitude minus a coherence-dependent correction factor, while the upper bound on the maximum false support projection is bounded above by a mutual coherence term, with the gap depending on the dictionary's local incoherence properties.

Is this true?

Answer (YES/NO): NO